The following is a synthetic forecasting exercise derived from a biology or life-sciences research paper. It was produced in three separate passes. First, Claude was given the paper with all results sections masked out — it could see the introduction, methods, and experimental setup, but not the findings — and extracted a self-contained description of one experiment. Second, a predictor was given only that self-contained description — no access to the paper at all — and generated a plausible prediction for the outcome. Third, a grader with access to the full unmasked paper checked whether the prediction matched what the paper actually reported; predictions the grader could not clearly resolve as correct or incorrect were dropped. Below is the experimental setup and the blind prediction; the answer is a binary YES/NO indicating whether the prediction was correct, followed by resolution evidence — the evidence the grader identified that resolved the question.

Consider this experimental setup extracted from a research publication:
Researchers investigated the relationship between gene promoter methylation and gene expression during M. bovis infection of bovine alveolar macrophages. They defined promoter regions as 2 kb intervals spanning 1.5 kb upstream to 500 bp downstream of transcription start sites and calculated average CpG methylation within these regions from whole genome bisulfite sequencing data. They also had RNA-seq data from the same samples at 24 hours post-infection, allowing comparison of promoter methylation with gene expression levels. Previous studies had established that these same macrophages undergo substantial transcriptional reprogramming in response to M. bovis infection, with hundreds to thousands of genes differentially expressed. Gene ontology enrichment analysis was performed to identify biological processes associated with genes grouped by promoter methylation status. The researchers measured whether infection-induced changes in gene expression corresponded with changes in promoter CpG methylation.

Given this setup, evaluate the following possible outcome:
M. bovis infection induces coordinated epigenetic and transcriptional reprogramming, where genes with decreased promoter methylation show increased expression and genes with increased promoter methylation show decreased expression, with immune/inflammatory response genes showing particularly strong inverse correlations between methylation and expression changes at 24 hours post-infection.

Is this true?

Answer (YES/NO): NO